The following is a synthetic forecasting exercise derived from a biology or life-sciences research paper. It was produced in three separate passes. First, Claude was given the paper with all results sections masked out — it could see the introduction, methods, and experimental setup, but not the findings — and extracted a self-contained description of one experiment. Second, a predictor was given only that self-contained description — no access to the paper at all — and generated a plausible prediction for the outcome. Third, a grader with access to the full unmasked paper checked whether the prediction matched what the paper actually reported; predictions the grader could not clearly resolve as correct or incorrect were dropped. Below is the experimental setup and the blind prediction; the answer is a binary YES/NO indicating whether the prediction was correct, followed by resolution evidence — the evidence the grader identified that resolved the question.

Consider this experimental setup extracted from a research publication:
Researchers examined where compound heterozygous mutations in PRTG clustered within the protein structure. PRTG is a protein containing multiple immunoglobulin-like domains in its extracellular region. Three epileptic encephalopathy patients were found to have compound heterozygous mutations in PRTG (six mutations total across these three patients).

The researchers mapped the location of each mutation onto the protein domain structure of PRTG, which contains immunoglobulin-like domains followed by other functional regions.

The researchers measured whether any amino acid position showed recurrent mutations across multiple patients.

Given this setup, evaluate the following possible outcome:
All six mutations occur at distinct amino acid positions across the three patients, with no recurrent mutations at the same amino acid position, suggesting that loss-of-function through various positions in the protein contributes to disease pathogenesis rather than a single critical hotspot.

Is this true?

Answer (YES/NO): NO